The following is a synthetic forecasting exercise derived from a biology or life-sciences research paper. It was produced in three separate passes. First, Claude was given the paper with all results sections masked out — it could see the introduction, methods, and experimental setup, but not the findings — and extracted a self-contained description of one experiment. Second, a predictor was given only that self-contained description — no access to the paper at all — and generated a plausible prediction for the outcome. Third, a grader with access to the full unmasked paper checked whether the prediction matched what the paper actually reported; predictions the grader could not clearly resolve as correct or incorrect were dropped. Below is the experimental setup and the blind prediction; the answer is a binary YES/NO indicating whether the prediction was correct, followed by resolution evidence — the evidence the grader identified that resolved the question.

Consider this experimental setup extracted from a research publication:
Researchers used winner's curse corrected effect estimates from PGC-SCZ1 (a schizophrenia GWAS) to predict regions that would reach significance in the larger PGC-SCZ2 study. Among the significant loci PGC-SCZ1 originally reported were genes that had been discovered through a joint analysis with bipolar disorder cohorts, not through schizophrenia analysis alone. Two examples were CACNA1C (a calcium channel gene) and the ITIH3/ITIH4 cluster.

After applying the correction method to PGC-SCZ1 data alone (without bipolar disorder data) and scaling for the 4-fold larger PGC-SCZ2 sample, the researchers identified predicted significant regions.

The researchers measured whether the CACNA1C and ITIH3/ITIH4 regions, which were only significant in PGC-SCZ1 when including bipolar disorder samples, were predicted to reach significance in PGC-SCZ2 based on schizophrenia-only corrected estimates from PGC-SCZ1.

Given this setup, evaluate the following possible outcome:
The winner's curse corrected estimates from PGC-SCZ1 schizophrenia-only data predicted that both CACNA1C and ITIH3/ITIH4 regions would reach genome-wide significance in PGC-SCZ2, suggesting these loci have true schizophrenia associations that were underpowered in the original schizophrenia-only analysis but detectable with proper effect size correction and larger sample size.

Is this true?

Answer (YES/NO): YES